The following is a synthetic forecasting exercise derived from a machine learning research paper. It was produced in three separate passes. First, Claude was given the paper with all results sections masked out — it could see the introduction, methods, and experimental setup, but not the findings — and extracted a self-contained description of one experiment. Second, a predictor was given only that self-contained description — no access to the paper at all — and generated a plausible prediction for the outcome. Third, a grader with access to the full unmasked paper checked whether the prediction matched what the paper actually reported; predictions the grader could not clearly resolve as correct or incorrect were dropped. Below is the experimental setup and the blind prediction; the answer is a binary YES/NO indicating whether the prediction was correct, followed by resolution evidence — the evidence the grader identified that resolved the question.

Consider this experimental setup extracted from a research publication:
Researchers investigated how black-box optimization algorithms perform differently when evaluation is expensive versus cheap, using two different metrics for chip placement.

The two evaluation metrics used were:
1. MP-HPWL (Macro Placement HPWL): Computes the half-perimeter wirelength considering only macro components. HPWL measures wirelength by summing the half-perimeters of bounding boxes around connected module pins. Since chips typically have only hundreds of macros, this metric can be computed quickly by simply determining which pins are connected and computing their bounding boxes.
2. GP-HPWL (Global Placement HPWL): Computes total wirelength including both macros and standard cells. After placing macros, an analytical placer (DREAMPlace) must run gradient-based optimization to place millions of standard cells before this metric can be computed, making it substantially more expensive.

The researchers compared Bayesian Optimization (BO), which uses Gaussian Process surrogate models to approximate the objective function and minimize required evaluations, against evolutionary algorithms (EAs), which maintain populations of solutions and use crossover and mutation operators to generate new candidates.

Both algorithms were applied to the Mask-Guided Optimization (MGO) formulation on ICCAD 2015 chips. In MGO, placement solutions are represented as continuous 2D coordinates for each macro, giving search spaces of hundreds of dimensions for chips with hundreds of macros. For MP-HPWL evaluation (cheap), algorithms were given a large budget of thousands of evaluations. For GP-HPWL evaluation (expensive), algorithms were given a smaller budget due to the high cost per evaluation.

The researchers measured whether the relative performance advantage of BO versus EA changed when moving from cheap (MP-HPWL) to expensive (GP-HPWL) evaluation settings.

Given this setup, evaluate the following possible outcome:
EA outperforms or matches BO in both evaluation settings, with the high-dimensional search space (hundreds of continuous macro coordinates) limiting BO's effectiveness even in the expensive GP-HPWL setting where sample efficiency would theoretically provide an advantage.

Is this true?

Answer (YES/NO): YES